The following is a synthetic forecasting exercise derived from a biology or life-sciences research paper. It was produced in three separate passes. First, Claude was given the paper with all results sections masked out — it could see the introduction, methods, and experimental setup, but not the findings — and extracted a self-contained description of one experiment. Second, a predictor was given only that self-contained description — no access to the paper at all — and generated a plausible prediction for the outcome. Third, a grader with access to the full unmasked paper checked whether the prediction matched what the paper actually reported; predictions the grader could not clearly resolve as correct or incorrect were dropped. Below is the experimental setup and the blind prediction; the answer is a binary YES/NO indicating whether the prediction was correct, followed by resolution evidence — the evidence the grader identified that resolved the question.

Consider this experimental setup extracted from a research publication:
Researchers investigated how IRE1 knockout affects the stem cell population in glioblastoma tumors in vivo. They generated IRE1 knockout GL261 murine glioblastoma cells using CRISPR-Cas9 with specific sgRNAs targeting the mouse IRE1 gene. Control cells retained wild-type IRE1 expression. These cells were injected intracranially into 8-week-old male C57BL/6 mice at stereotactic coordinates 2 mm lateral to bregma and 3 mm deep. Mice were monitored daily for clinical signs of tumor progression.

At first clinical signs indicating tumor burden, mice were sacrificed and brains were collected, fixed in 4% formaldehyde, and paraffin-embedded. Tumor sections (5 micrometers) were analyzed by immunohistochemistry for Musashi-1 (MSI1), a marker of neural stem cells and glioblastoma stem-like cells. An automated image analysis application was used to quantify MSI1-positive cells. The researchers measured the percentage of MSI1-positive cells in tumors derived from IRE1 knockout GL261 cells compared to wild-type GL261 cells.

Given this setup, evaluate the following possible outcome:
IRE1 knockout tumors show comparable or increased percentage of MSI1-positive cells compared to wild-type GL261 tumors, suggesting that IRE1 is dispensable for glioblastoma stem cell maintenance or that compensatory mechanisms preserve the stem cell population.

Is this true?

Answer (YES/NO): NO